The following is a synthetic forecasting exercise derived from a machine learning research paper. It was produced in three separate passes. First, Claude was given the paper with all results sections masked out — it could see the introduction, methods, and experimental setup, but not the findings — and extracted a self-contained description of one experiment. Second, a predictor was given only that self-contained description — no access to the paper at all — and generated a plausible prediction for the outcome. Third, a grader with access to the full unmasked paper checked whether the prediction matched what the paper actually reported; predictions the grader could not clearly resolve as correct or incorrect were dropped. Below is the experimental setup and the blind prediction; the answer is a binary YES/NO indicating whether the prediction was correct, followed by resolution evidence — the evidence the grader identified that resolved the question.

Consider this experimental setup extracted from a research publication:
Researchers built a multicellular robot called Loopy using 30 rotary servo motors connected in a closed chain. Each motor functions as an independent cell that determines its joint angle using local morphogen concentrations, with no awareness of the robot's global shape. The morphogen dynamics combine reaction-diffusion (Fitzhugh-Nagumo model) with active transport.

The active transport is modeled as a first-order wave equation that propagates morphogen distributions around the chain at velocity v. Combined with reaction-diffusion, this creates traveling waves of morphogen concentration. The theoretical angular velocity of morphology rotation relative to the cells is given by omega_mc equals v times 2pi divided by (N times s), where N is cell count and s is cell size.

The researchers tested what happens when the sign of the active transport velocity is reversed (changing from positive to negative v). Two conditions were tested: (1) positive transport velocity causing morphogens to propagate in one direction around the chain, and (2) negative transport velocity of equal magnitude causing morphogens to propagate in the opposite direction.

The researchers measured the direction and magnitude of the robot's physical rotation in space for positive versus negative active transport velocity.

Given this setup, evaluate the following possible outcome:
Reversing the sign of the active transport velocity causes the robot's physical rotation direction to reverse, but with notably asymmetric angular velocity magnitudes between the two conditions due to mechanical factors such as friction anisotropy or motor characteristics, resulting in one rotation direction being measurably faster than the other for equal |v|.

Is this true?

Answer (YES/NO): NO